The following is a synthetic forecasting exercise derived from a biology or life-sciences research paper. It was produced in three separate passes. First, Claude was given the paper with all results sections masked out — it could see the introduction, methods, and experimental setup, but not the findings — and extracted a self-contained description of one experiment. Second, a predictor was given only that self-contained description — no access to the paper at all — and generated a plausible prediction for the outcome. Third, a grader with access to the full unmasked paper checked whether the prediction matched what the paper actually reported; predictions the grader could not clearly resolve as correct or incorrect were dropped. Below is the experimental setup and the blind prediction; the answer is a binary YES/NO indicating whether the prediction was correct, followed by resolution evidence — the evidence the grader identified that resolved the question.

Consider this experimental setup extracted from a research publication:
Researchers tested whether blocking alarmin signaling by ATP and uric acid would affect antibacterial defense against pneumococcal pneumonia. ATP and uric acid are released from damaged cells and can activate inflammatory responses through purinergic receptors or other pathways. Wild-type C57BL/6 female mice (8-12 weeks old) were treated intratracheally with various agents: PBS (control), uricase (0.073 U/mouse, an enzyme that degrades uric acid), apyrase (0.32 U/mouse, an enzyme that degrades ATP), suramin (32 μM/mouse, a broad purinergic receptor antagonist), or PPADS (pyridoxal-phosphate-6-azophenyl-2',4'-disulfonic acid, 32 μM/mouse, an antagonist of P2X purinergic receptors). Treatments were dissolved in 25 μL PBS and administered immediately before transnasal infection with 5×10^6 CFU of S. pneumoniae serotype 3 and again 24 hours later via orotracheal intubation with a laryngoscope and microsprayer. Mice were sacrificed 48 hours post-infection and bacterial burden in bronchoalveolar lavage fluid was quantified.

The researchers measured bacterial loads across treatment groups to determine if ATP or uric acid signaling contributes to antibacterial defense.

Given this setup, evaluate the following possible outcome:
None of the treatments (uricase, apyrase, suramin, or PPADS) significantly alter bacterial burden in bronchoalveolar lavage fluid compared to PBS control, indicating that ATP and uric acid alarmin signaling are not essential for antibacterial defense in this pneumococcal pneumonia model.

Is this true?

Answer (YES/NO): YES